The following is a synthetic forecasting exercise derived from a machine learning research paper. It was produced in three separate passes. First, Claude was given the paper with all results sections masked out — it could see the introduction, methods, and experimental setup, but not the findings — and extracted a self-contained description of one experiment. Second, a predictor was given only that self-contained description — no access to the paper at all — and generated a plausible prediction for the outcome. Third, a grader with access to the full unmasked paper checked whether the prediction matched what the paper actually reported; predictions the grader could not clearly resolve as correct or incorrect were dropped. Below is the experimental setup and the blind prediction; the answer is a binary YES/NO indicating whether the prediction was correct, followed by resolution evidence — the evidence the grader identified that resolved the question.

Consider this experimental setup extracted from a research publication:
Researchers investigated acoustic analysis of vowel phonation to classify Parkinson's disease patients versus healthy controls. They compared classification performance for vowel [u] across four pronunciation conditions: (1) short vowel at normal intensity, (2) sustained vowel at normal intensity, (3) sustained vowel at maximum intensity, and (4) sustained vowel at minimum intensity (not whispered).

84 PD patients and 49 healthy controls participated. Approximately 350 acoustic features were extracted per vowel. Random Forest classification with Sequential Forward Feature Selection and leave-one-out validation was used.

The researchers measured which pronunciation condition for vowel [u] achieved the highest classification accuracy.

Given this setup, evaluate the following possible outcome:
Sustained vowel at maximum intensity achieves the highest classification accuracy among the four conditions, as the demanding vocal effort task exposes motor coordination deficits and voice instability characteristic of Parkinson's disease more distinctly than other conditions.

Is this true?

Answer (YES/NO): NO